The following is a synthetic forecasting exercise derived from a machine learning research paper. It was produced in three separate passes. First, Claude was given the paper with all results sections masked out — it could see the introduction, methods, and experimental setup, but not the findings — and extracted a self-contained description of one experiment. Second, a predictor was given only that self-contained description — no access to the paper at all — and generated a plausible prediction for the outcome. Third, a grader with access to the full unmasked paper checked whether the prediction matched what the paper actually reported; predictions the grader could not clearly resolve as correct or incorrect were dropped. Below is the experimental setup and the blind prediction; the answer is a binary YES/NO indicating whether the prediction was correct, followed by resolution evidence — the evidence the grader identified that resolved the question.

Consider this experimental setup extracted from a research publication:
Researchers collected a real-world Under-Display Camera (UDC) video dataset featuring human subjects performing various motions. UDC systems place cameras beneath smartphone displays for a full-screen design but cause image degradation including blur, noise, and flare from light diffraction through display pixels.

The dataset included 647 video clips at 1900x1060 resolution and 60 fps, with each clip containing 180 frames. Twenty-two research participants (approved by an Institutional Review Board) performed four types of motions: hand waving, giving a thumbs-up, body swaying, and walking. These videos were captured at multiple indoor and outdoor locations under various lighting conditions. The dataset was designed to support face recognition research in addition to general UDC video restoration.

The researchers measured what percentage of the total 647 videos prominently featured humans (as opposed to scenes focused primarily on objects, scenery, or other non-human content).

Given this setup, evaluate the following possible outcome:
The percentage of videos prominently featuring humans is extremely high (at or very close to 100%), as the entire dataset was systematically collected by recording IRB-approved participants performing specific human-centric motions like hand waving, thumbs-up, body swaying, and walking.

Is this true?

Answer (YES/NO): NO